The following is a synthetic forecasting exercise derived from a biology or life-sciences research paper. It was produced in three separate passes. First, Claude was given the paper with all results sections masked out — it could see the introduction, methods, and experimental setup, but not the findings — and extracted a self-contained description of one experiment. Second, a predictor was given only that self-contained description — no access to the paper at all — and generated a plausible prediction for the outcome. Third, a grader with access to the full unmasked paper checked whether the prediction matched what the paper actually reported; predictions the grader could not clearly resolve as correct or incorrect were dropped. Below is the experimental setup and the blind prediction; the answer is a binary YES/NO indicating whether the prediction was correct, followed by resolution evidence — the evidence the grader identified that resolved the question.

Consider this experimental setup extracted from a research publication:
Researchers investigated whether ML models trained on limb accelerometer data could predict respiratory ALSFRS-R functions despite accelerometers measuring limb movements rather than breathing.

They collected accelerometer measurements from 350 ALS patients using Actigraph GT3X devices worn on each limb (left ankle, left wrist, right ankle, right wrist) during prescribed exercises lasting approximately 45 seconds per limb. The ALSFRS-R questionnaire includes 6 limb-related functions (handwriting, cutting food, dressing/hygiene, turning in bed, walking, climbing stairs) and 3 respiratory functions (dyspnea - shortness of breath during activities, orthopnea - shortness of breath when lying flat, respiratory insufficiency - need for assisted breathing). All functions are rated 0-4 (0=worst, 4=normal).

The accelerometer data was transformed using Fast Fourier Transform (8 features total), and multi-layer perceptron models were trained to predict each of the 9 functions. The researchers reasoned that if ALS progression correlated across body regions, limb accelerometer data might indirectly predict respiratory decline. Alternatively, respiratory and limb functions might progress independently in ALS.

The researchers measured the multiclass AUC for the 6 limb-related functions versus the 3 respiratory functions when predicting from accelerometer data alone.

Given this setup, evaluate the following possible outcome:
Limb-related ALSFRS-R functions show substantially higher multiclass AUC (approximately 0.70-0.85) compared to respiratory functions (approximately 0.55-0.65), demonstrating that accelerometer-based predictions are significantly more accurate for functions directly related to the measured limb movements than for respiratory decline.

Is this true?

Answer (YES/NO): NO